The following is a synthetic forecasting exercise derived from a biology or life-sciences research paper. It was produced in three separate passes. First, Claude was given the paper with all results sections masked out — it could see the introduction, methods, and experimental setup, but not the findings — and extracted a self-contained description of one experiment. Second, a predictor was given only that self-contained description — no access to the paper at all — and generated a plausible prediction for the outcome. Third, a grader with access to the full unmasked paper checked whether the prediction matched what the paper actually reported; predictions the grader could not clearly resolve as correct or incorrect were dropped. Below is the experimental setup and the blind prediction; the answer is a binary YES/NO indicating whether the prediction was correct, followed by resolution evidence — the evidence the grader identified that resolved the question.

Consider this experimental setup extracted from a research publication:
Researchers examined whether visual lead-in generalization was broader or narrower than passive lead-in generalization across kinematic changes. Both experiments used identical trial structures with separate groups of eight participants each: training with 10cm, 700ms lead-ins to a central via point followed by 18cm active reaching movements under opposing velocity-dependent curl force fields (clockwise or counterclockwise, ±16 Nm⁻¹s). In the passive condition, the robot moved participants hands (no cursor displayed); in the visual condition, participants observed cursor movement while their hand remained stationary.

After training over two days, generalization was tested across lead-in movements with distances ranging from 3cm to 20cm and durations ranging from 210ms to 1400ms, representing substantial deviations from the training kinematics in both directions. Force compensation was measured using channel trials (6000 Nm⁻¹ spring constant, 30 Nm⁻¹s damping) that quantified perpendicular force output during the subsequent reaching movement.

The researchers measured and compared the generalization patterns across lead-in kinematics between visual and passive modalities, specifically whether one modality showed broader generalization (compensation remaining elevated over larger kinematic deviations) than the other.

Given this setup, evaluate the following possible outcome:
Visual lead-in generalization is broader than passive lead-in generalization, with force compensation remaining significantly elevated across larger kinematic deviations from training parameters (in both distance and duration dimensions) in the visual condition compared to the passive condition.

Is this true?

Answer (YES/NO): YES